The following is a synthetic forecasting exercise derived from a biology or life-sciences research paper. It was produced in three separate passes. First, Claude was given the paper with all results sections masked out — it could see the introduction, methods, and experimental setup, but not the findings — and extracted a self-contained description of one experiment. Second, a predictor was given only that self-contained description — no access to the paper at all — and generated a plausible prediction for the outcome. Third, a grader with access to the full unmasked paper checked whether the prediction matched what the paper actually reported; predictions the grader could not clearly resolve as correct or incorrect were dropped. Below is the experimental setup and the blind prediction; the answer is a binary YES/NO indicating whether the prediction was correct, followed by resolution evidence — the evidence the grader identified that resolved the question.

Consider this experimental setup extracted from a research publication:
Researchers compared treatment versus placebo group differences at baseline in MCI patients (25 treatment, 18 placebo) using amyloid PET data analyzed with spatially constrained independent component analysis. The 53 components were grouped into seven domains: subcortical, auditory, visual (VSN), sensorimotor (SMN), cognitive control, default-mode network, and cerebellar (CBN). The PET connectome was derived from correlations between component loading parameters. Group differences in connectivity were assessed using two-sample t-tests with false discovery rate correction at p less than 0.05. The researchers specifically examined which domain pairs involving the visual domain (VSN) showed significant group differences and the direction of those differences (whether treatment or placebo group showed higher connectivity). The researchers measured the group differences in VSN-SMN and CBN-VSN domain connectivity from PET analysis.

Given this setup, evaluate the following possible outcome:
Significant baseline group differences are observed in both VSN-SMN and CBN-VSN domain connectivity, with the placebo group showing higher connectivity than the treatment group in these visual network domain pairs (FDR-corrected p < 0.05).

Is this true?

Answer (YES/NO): YES